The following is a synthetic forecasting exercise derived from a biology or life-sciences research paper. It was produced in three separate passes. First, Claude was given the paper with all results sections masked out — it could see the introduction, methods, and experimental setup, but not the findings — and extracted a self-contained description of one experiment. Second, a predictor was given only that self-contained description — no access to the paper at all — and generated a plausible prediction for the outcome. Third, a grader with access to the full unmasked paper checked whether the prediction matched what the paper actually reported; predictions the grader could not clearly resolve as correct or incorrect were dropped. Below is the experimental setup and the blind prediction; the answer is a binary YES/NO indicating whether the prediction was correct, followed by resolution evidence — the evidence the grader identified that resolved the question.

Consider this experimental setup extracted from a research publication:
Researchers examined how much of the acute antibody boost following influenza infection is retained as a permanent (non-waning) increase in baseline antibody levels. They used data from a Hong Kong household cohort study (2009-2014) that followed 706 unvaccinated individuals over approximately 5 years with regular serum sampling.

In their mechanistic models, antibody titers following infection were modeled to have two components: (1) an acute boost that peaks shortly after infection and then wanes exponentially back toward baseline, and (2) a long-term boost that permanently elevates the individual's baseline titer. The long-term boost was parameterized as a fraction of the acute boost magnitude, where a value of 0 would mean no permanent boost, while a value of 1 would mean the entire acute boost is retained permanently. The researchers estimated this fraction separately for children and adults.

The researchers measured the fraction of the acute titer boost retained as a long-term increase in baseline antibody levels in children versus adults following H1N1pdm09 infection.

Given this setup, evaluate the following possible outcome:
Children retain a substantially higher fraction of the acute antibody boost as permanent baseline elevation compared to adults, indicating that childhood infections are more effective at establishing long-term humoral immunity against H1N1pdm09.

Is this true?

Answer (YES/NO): YES